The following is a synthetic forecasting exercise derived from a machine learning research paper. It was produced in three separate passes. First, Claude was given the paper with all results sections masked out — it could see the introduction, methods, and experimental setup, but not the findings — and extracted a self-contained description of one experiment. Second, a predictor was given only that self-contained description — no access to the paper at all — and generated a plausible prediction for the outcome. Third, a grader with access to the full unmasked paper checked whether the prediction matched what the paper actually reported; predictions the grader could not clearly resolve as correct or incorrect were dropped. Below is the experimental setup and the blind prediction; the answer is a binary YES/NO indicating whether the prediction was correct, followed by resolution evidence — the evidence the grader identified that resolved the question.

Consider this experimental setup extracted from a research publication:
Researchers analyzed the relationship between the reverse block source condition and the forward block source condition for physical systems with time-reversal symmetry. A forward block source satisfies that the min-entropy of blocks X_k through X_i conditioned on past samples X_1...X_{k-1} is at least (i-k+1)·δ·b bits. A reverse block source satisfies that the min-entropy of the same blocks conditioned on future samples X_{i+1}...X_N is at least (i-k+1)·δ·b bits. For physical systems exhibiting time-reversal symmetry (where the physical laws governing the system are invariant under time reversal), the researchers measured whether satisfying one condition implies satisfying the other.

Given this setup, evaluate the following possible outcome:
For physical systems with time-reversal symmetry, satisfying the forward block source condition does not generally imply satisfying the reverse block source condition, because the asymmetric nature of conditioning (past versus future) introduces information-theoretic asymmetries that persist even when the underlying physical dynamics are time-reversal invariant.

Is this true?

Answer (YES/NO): NO